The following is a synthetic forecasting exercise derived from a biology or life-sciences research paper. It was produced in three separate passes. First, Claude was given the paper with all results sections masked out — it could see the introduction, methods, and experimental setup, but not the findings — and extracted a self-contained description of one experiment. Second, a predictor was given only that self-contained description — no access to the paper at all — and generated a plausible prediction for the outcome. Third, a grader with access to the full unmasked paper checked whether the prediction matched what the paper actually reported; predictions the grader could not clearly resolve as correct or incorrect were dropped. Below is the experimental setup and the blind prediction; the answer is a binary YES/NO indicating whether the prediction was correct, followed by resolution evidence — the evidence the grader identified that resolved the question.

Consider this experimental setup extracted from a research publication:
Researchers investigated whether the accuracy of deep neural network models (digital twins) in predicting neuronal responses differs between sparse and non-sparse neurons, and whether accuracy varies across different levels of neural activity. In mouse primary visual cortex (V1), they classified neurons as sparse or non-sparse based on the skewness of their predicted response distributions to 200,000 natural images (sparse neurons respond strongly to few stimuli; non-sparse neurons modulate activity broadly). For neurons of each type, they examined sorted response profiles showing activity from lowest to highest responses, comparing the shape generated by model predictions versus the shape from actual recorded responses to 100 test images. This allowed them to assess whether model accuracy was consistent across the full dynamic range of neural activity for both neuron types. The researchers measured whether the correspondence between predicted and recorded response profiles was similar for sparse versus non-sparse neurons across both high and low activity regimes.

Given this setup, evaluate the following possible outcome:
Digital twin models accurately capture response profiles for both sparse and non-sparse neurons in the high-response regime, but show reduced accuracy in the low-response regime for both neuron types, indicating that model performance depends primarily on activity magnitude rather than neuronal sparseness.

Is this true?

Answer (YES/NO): NO